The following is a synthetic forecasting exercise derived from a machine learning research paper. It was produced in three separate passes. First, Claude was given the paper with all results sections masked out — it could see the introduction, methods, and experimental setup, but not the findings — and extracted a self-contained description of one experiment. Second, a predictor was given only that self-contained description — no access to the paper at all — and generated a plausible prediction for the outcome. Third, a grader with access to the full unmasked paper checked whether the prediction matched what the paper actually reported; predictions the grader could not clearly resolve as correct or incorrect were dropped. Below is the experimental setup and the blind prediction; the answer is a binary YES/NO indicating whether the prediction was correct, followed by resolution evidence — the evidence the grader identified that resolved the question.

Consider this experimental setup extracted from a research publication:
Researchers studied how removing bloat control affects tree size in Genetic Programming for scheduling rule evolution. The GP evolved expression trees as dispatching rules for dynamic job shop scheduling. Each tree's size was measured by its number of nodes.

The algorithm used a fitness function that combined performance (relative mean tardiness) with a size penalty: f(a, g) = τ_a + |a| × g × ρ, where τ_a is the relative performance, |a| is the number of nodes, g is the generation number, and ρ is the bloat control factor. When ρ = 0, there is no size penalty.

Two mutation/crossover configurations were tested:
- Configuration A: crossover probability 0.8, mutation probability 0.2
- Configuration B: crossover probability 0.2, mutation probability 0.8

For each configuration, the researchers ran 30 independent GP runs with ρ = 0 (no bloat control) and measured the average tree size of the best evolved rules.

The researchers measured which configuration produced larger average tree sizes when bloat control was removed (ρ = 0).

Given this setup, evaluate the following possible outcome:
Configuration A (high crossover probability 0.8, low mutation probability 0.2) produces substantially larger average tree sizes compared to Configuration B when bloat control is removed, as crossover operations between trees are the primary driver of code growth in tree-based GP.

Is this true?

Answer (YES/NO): YES